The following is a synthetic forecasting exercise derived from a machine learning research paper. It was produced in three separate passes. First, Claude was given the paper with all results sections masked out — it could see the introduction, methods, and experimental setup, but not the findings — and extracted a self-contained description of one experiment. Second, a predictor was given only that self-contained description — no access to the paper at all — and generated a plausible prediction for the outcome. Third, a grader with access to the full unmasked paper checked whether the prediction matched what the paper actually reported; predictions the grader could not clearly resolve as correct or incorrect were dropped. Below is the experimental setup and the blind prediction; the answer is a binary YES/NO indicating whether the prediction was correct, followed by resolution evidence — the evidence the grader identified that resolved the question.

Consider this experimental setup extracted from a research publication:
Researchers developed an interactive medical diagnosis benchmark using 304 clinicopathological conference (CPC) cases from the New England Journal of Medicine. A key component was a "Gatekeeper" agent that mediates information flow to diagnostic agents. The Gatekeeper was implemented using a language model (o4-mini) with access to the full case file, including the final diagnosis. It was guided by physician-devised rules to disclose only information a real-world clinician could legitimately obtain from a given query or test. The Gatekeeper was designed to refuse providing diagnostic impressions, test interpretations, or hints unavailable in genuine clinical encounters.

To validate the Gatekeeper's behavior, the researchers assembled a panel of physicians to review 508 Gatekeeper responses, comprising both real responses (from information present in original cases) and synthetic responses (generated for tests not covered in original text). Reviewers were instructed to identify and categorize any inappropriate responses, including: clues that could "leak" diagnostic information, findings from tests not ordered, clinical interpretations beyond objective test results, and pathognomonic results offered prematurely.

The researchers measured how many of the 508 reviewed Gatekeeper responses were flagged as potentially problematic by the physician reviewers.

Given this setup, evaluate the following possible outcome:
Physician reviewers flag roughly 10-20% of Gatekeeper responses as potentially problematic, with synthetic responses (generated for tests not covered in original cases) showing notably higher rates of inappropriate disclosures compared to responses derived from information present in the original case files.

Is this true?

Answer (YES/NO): NO